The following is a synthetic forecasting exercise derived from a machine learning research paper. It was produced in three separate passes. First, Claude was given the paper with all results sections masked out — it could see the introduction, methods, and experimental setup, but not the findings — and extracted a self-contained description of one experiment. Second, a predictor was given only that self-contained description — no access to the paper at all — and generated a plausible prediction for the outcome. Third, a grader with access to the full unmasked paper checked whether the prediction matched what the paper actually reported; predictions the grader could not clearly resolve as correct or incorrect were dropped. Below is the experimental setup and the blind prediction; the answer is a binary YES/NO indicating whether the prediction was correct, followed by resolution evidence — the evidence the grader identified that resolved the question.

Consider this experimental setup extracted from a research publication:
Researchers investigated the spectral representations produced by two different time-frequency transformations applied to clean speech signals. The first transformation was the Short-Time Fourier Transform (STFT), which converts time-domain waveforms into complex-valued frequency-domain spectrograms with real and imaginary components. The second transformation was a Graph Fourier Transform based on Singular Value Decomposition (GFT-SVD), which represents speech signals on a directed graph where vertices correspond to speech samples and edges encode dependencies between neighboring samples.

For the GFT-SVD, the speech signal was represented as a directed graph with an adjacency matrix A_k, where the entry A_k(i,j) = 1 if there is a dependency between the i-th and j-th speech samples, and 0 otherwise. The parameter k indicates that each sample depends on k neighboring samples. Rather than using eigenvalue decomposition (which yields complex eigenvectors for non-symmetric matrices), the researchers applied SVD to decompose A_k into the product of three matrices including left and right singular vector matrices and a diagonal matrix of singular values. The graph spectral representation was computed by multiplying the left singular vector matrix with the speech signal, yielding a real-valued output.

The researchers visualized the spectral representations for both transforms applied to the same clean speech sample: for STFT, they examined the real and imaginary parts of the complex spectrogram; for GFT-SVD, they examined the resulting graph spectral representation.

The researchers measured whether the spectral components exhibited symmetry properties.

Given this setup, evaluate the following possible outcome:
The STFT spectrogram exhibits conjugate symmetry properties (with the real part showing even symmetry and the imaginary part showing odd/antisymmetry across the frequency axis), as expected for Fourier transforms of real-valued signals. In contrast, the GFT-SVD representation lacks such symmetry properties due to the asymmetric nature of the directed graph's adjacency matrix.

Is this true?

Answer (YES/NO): YES